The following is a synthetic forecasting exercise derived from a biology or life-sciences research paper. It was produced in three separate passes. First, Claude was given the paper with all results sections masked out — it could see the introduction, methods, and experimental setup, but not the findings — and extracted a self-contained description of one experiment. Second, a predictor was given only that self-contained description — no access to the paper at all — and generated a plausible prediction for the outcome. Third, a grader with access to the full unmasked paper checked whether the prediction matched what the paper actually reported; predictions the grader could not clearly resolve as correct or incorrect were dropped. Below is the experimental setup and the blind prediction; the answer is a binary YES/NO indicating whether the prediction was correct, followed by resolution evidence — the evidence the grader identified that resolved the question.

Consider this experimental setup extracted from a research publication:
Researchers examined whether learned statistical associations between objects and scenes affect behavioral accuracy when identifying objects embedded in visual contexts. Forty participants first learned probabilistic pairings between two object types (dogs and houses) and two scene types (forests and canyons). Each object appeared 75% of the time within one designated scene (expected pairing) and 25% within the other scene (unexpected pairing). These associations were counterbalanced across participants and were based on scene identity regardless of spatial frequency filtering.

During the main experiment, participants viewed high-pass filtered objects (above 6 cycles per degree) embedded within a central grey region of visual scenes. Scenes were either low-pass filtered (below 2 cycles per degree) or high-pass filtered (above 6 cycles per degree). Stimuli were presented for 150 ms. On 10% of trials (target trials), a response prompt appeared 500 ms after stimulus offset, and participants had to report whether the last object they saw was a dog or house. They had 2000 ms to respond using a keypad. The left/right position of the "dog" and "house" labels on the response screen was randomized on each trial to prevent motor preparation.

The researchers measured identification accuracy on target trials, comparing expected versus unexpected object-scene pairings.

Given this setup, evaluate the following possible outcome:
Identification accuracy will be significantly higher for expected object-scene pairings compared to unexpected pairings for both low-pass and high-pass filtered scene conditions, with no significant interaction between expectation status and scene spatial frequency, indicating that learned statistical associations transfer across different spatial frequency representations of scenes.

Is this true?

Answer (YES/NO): NO